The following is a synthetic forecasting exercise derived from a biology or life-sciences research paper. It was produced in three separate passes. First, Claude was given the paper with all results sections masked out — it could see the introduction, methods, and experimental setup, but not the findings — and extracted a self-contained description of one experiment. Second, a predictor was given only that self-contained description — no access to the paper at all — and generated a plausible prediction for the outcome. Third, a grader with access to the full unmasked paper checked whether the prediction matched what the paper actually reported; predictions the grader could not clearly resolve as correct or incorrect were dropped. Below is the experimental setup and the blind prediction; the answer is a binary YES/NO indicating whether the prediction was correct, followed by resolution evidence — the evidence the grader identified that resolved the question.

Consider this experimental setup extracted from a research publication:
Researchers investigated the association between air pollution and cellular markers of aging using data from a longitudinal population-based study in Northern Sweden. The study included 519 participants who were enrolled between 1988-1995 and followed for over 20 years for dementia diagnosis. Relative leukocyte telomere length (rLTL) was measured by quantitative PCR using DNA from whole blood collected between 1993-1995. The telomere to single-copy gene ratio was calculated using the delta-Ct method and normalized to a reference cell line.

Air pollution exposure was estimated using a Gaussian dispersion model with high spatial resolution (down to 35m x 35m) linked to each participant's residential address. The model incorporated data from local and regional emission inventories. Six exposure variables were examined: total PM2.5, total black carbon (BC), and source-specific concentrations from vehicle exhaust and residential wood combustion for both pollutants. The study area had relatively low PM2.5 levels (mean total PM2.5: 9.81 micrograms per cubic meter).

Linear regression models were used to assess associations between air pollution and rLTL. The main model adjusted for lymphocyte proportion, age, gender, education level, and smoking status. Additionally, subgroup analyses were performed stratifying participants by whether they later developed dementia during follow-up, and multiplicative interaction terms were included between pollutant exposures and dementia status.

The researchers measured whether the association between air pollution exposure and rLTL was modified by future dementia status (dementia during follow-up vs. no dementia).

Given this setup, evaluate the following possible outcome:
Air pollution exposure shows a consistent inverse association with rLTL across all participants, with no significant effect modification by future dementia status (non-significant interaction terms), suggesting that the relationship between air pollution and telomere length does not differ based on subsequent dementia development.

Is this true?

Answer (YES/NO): NO